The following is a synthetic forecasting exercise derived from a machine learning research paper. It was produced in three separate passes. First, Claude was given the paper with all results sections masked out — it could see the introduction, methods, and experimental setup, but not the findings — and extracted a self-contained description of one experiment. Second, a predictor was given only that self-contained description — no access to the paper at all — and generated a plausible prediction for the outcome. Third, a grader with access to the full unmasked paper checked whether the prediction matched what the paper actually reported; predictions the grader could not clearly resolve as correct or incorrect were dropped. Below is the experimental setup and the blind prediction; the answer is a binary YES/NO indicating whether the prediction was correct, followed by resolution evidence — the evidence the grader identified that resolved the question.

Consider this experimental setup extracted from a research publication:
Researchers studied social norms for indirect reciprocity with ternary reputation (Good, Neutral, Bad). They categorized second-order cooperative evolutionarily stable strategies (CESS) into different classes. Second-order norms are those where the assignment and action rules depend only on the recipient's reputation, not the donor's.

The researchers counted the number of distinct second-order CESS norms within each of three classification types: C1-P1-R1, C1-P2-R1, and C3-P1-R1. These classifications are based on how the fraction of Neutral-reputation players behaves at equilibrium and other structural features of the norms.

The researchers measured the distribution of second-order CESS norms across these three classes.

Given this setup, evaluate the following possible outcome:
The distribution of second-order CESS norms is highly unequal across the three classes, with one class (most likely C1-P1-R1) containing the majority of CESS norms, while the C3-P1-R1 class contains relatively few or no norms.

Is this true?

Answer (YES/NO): YES